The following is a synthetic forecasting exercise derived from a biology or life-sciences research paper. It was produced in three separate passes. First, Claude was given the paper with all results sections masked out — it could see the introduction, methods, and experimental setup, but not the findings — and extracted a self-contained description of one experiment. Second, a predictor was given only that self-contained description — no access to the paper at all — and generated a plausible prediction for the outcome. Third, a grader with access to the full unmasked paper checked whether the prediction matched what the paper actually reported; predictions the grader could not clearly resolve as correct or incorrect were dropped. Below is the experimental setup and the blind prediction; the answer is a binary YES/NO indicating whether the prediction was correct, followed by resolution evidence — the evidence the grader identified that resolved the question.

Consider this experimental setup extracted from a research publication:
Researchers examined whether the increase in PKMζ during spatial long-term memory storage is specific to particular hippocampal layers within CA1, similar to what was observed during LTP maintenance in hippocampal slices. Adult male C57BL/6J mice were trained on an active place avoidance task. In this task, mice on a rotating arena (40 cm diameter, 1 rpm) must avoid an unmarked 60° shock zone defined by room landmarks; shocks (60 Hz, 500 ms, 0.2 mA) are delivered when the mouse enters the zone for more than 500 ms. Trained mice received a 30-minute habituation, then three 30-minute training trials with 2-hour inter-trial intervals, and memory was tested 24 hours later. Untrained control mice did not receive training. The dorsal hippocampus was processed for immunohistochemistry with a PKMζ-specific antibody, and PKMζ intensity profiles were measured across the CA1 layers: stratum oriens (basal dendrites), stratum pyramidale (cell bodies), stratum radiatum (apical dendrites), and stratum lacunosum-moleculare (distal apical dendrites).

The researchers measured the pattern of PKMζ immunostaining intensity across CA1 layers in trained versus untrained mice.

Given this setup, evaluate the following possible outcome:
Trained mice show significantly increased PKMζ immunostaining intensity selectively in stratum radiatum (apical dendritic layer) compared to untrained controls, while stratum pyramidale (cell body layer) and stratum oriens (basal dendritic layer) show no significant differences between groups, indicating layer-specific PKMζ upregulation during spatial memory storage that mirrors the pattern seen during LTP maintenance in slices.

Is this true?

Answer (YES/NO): NO